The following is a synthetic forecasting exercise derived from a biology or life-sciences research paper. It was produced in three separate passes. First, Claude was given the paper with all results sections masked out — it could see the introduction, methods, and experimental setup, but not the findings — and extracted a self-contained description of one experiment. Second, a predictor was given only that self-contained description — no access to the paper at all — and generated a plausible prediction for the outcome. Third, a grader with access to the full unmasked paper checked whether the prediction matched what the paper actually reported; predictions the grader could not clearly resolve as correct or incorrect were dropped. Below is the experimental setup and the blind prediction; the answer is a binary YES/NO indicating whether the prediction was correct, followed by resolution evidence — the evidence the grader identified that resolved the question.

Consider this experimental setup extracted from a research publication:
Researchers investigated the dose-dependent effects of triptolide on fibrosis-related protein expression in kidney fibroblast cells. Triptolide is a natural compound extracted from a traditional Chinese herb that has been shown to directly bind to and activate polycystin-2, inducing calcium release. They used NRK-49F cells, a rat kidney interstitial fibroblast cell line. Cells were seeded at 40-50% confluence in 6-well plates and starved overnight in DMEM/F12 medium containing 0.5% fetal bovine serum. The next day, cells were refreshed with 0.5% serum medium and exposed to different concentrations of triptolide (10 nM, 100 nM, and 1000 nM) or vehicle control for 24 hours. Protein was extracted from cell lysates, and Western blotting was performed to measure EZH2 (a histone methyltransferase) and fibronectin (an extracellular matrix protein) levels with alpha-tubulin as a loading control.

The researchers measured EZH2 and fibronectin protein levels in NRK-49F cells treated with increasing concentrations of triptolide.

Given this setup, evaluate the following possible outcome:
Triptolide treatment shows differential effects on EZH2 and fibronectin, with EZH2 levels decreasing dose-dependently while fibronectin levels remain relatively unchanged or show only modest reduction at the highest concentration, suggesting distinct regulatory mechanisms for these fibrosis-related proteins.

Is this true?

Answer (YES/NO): NO